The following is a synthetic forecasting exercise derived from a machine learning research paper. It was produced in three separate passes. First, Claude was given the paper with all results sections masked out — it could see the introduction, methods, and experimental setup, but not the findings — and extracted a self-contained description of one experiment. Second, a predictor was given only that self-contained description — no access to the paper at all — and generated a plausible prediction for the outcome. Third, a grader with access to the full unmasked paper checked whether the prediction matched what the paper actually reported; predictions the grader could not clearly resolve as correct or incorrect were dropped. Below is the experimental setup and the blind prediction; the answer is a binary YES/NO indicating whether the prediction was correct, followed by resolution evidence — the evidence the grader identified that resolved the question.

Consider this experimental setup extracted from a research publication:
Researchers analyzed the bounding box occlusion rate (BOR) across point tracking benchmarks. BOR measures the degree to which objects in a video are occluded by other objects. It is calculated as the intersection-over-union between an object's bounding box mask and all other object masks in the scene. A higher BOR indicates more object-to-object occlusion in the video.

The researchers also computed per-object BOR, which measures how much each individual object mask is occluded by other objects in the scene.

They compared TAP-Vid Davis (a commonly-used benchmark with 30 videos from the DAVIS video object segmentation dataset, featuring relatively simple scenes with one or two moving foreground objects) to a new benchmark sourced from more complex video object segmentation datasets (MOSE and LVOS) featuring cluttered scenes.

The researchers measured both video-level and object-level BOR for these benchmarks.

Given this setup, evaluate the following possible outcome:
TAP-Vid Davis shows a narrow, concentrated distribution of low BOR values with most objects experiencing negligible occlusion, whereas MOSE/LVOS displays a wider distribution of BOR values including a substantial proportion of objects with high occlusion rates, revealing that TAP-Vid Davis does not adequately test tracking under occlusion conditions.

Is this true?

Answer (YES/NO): YES